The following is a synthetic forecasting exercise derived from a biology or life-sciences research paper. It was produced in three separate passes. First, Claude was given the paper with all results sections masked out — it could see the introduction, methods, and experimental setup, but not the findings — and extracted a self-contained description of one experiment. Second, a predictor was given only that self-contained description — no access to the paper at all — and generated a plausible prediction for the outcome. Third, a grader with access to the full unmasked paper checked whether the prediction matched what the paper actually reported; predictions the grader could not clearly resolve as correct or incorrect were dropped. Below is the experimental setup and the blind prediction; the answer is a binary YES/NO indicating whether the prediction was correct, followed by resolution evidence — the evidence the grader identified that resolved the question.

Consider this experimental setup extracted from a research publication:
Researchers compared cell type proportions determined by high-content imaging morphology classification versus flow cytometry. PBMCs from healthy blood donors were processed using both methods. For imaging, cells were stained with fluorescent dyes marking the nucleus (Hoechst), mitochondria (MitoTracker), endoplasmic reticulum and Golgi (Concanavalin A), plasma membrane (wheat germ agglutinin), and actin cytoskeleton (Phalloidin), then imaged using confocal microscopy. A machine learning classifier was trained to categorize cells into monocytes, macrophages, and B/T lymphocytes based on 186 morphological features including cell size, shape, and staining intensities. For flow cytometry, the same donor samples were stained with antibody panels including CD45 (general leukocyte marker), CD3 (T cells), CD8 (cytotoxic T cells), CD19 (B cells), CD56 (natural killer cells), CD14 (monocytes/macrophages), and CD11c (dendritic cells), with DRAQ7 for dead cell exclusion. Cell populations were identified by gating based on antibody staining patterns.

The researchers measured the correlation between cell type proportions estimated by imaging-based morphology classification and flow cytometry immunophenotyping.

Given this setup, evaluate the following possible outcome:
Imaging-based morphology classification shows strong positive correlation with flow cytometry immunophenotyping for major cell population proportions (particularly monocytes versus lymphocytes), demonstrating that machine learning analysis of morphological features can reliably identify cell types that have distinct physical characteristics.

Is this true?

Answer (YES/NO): NO